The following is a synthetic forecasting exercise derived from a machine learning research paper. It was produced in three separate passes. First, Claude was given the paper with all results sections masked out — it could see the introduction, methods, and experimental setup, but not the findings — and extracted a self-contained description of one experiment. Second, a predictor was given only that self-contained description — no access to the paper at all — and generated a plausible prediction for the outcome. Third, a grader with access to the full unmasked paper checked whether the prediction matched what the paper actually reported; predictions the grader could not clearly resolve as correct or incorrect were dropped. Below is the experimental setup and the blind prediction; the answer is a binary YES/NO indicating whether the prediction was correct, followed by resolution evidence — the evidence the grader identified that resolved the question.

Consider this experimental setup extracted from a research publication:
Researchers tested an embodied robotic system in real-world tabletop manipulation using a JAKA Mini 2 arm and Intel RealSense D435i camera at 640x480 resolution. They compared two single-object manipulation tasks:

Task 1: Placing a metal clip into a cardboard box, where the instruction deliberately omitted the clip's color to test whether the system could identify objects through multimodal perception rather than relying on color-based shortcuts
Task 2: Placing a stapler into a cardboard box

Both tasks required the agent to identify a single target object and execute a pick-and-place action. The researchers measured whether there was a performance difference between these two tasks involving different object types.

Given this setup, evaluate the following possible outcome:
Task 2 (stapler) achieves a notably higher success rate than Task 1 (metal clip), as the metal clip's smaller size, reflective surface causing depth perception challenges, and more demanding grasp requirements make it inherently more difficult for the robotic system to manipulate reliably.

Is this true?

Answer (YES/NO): NO